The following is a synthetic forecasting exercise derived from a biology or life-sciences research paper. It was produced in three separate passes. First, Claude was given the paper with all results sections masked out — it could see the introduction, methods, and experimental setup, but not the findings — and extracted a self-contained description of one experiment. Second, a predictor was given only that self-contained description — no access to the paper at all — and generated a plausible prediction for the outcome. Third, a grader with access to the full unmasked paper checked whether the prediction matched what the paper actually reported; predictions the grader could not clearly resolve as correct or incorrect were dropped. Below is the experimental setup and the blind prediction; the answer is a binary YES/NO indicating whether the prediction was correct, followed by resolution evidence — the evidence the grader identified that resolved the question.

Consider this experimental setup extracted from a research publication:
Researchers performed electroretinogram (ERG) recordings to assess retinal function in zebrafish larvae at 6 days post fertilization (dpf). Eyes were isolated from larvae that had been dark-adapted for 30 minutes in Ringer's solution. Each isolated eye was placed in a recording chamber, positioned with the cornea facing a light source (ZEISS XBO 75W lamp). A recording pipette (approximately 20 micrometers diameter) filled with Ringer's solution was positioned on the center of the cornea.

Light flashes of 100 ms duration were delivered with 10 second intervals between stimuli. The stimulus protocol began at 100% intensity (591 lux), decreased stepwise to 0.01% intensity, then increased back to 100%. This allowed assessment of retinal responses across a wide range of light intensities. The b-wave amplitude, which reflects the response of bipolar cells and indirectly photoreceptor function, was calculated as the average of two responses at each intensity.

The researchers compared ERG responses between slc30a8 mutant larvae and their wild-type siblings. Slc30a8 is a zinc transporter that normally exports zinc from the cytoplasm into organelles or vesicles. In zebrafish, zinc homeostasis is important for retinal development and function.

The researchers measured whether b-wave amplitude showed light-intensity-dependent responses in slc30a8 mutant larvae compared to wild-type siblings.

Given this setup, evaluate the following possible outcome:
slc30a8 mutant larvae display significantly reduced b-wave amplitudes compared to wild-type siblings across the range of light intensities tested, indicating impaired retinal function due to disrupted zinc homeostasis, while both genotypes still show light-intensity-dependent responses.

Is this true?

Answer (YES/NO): YES